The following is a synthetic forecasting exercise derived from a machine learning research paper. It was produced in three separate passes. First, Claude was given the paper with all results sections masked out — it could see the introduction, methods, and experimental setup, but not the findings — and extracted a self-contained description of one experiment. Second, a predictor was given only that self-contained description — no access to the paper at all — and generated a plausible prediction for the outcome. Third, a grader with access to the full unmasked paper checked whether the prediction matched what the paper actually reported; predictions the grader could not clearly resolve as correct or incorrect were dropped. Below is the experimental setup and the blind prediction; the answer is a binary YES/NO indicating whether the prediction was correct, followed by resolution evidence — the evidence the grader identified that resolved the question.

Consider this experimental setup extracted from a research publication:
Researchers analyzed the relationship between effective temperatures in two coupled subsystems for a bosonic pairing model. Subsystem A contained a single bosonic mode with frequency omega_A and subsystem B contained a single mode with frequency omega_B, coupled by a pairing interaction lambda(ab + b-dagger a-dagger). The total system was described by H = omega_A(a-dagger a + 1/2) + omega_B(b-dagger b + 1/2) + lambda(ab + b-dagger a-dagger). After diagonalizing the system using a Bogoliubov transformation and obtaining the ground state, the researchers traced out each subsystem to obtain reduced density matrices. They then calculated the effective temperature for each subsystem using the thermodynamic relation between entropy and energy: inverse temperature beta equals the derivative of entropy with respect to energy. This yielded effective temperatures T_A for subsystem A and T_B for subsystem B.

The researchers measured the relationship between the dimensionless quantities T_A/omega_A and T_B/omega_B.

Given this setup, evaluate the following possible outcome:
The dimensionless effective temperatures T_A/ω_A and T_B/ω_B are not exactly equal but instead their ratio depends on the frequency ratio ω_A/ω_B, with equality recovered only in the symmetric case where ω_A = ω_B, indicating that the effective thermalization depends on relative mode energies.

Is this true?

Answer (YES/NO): NO